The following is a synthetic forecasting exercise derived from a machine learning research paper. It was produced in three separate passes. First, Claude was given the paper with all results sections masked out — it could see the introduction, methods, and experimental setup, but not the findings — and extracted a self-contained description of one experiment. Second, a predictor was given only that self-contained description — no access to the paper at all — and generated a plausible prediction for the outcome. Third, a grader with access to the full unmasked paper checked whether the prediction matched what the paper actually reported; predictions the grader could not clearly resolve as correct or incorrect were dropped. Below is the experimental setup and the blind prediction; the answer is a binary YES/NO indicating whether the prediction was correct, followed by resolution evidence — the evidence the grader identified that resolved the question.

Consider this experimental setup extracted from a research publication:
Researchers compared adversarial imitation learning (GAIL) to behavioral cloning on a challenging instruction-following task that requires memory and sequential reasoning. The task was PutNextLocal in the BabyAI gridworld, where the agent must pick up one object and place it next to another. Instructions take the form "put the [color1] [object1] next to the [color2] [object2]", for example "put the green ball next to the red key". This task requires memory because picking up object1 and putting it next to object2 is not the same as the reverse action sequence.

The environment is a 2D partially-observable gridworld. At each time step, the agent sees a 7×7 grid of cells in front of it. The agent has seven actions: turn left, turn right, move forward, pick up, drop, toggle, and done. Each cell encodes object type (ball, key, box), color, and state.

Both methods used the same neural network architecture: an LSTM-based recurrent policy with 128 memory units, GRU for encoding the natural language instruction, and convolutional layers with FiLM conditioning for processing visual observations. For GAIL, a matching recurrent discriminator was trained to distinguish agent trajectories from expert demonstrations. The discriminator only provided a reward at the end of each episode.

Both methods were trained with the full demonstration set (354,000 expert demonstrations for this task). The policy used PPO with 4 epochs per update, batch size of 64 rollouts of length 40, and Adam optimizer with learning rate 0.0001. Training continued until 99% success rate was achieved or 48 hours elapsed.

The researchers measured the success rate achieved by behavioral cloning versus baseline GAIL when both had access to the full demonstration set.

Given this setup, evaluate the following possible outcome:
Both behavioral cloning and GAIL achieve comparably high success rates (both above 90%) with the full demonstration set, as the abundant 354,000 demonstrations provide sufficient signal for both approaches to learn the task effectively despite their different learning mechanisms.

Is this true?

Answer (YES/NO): NO